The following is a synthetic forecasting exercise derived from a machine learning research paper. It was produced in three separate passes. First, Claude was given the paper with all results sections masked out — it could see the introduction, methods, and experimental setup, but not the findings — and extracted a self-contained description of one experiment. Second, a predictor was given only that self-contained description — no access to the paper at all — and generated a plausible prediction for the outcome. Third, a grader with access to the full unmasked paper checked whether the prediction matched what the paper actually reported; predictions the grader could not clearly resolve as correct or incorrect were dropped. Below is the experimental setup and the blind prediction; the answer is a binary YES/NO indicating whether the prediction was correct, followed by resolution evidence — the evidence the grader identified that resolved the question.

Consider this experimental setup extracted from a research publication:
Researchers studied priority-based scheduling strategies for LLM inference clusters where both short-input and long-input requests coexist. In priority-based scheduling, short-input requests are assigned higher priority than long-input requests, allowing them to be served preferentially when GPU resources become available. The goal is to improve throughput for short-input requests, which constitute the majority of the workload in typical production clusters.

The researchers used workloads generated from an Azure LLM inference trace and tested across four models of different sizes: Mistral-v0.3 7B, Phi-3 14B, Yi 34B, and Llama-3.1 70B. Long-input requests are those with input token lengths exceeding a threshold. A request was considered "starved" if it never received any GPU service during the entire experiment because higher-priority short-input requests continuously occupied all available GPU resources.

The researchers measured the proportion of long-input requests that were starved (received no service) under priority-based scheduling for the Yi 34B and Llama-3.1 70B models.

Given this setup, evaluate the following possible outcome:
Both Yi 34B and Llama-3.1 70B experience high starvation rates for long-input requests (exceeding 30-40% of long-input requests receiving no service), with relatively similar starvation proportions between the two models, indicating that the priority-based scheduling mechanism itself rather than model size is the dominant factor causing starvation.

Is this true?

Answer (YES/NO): NO